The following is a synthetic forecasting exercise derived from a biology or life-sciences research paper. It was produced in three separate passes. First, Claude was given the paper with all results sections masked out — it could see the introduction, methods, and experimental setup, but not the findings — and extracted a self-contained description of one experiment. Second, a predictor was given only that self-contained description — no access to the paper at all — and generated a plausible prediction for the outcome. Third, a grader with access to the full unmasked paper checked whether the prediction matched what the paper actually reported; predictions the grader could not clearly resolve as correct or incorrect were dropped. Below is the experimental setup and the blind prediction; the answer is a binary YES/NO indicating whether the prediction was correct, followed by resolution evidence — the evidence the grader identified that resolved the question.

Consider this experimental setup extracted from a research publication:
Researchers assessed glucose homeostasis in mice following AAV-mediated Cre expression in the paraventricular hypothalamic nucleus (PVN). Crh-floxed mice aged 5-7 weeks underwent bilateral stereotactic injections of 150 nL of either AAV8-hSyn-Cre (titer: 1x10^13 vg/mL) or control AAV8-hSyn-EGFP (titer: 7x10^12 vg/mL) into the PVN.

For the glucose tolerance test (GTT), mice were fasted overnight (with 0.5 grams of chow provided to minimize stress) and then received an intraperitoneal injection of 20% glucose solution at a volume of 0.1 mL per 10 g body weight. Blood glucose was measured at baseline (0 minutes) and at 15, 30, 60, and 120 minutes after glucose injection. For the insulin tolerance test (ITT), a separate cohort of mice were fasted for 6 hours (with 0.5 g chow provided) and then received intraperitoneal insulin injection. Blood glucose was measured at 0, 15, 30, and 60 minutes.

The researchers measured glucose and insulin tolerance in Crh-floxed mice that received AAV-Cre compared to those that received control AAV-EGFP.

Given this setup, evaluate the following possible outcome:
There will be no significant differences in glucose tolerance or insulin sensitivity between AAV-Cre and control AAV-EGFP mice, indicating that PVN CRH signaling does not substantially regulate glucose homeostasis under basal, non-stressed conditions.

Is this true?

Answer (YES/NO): NO